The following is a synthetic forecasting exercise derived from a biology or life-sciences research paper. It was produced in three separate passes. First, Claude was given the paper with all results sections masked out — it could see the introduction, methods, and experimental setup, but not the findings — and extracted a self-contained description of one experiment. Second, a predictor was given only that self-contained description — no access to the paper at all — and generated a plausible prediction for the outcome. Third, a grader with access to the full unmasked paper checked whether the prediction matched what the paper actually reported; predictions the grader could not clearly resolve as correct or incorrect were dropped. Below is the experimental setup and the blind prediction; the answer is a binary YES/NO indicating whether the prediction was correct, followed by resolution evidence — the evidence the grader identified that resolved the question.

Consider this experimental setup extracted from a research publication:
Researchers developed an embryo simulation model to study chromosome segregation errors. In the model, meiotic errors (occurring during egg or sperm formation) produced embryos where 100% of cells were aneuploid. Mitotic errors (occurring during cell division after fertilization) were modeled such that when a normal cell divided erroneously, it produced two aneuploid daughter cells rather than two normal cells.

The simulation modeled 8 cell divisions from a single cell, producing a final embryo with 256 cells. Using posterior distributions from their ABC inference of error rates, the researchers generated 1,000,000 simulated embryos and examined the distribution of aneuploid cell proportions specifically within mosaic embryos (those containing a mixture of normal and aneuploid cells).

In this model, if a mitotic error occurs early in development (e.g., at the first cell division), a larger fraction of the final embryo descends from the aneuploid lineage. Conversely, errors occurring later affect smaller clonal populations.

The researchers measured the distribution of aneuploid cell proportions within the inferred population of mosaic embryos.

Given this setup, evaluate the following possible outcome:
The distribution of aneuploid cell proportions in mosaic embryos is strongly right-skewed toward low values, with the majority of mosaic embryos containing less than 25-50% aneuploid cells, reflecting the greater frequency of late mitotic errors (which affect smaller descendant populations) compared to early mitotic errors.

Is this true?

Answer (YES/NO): YES